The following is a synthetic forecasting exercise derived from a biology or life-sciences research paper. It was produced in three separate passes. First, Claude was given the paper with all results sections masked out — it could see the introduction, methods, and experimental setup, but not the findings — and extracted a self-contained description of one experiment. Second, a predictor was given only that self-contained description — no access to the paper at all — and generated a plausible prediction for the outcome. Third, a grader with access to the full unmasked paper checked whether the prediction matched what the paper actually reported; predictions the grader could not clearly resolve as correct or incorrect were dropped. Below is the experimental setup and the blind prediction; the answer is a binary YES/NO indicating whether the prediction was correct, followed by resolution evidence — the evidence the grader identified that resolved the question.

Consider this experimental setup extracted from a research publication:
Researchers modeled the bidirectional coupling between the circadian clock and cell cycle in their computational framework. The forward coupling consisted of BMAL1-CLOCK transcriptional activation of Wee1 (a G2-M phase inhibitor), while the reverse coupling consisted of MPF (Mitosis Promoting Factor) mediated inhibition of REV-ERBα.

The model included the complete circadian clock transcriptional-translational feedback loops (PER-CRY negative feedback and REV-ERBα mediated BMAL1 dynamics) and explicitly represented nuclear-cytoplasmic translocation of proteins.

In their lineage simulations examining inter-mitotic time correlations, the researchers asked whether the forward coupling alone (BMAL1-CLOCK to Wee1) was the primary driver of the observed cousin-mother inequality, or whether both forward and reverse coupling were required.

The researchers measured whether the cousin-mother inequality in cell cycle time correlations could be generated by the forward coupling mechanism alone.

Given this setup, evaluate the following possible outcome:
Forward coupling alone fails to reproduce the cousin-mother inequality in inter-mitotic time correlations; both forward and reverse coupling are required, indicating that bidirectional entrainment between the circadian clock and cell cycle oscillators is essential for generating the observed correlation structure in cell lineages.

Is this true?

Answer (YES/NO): NO